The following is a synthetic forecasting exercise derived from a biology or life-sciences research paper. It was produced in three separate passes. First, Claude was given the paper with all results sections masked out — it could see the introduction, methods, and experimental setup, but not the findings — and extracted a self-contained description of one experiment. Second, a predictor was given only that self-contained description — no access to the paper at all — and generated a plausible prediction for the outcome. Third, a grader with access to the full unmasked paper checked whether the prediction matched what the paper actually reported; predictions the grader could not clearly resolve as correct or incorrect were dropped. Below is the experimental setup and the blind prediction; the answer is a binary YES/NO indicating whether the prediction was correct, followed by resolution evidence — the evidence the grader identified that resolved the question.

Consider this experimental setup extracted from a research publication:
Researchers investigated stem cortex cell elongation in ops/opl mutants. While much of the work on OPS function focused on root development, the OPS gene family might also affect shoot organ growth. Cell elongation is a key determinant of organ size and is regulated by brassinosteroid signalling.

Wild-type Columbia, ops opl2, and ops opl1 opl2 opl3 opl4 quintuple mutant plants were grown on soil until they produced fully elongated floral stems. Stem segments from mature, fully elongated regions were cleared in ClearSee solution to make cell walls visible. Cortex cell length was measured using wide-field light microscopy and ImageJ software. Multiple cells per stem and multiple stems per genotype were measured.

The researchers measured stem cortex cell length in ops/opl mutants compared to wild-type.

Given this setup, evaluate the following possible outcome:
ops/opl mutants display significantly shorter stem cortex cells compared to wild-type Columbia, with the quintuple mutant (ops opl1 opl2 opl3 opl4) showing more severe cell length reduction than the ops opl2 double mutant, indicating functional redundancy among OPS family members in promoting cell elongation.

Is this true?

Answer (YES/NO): NO